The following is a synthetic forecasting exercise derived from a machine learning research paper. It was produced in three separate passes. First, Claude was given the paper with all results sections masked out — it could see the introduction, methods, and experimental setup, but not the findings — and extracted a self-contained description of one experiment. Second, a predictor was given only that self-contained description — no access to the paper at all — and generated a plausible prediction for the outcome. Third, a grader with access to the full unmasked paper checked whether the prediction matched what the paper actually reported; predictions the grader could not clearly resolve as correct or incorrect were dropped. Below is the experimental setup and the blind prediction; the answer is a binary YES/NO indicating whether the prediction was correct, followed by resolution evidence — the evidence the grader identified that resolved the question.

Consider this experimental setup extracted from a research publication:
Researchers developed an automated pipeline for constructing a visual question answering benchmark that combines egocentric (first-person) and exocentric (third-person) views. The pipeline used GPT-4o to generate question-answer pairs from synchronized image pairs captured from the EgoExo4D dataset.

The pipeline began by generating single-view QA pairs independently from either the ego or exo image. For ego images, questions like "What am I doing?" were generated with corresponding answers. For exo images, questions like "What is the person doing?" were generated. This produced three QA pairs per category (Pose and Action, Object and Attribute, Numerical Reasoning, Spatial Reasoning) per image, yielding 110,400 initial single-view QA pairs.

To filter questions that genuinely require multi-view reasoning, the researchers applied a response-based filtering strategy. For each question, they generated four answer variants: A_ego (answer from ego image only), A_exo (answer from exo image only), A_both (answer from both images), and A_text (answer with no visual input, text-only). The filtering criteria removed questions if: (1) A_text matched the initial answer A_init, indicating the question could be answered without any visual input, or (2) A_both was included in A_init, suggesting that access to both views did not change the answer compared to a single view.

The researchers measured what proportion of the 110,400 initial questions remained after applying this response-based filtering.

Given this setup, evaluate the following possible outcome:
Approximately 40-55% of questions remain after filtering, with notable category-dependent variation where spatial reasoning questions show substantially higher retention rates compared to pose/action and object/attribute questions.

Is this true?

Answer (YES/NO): NO